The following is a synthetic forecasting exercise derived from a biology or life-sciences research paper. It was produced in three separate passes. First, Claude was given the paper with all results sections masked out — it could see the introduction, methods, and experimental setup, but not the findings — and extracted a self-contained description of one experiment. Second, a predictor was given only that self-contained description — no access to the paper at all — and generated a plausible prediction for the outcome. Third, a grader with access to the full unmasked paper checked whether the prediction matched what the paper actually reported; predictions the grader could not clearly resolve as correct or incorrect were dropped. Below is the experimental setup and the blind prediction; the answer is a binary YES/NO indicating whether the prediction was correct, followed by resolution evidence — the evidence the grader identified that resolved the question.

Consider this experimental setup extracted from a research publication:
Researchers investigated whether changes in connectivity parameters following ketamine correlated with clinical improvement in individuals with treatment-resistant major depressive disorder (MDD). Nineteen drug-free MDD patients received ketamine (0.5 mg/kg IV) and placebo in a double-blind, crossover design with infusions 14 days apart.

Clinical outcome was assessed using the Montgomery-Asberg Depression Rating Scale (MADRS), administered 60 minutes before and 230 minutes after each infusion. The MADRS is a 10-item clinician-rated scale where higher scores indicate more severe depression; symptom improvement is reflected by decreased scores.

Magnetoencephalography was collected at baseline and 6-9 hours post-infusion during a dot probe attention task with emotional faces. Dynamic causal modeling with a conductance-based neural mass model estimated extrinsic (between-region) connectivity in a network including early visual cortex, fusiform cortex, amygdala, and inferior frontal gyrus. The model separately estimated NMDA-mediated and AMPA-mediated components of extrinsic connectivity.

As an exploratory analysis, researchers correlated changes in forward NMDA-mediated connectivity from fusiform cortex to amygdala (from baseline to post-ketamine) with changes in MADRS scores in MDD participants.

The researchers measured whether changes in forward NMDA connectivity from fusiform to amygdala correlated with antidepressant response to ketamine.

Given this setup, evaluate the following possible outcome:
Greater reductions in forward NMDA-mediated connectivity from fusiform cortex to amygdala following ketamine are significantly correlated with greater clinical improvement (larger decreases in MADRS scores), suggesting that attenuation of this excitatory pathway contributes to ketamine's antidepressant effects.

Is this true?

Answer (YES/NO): NO